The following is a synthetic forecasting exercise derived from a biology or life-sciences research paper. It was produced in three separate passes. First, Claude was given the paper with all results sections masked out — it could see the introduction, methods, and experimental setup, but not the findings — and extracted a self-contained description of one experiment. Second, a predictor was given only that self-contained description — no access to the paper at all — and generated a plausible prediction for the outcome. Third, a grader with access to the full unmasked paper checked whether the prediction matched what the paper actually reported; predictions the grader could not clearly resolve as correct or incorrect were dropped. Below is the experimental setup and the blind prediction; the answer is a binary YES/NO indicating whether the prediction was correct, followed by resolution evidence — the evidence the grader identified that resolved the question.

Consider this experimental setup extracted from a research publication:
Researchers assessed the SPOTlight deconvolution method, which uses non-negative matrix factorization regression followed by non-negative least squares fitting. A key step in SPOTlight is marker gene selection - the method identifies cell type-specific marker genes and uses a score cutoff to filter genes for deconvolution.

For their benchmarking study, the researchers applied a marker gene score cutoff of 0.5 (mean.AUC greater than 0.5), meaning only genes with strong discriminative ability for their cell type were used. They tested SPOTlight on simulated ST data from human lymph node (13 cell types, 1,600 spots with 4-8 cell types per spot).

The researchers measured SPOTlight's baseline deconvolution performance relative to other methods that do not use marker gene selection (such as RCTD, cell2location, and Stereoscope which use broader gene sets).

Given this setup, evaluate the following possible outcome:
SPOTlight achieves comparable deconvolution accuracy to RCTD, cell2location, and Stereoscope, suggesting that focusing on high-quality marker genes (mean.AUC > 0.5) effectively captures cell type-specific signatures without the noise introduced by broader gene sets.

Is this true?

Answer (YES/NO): NO